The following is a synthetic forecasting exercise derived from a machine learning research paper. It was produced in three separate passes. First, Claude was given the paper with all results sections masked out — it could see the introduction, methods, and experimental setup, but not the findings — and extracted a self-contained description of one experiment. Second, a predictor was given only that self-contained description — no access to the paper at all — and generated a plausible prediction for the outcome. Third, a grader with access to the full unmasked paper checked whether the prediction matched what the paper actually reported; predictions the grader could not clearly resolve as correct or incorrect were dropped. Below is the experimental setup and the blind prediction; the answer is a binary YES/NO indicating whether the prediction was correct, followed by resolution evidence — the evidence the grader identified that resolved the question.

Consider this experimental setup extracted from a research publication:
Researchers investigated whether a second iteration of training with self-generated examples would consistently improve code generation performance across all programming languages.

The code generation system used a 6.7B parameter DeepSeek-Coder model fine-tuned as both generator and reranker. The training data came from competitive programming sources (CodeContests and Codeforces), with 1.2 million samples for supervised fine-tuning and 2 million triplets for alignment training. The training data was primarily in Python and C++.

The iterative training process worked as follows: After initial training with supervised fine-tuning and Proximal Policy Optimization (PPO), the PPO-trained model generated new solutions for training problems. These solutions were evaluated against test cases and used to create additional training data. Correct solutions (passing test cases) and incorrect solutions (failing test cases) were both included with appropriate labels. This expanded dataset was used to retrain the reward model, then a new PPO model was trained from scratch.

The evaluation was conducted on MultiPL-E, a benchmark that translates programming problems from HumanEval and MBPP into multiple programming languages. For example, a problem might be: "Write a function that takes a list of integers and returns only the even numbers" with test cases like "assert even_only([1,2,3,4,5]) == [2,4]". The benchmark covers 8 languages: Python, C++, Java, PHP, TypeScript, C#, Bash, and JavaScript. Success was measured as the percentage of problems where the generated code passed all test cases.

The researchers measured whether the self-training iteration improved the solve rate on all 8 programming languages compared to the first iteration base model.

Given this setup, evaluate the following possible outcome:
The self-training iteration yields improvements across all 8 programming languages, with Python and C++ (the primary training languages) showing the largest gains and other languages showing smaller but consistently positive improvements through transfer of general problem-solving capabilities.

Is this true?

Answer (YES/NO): NO